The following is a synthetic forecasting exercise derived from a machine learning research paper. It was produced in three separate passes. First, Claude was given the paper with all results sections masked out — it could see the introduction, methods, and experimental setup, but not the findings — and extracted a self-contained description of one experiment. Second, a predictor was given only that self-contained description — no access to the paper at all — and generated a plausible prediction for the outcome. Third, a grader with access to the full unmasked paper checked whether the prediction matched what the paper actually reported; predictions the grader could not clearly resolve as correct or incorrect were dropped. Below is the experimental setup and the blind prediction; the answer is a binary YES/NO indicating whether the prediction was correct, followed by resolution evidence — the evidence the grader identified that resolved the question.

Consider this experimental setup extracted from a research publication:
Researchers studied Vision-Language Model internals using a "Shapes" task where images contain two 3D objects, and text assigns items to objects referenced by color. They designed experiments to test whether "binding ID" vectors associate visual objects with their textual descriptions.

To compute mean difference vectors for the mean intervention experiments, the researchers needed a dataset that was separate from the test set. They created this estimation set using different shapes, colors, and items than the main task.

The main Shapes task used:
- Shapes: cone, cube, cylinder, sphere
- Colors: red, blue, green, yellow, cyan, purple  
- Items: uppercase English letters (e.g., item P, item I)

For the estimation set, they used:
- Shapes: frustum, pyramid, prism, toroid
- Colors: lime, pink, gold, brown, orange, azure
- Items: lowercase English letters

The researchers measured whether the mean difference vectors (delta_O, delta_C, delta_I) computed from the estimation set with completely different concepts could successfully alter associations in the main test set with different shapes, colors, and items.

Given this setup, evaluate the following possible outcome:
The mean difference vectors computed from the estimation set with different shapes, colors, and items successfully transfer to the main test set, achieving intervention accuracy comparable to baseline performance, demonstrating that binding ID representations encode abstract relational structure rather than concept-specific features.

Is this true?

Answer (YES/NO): YES